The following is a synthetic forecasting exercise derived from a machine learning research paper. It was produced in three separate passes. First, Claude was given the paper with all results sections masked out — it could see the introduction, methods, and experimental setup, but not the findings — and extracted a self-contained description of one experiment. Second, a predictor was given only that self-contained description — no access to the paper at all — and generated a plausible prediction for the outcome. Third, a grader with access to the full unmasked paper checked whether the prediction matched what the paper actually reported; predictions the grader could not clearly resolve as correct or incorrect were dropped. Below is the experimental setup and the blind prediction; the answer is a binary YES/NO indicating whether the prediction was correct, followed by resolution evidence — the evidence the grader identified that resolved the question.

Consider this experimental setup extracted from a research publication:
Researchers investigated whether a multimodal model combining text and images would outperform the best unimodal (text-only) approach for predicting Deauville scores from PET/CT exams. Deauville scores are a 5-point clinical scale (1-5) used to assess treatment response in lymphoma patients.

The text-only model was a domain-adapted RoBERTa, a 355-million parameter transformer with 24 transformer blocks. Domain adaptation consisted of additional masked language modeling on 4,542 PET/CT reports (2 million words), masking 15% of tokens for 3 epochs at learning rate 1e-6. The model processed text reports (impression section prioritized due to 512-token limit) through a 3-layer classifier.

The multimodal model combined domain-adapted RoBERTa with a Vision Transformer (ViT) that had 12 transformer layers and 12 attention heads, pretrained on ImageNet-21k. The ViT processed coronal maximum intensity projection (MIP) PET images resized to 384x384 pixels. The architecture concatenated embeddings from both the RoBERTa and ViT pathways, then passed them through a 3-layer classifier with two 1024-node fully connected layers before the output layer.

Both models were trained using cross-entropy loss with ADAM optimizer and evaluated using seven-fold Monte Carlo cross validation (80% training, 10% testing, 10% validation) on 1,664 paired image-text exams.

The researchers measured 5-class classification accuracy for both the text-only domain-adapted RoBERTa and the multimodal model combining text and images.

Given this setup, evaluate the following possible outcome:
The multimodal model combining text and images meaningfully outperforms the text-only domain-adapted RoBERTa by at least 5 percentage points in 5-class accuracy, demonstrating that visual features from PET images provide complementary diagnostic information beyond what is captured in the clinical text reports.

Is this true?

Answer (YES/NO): NO